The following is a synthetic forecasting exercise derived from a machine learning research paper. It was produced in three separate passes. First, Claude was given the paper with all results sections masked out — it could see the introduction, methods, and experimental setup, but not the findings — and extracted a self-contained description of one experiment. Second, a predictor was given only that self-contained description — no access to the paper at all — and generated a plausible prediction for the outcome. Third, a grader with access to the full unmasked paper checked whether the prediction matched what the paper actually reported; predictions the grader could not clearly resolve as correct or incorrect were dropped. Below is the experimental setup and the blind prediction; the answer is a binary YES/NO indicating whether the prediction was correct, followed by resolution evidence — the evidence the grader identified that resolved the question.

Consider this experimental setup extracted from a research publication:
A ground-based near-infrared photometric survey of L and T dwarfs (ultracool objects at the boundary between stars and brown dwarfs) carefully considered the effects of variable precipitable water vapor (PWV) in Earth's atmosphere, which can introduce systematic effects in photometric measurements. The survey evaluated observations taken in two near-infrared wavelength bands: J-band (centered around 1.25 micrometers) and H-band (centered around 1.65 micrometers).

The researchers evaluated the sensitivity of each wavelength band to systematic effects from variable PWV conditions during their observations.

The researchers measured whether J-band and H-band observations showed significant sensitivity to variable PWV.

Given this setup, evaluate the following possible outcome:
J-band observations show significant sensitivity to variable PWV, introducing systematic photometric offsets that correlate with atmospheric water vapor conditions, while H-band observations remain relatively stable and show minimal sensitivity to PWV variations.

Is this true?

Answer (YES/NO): NO